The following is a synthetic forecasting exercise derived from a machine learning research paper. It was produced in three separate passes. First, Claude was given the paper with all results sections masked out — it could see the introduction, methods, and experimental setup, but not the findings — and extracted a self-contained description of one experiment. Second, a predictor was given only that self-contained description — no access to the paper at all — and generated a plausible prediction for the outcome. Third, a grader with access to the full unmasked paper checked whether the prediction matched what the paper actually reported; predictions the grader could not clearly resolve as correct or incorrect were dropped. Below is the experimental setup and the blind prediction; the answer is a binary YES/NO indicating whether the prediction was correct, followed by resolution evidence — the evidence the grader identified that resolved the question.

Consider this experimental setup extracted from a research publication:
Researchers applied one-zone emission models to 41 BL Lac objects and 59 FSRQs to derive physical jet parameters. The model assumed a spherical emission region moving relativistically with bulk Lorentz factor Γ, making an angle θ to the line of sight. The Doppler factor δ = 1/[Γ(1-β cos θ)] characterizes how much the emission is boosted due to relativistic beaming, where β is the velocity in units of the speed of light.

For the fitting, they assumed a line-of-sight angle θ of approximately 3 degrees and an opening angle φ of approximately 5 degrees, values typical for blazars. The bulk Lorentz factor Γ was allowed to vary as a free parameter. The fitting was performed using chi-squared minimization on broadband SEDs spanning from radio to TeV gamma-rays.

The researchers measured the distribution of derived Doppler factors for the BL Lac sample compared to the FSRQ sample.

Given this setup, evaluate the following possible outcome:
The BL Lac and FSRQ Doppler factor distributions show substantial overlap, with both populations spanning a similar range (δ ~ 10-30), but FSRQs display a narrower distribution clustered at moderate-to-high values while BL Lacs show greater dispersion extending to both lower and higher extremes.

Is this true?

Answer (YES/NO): NO